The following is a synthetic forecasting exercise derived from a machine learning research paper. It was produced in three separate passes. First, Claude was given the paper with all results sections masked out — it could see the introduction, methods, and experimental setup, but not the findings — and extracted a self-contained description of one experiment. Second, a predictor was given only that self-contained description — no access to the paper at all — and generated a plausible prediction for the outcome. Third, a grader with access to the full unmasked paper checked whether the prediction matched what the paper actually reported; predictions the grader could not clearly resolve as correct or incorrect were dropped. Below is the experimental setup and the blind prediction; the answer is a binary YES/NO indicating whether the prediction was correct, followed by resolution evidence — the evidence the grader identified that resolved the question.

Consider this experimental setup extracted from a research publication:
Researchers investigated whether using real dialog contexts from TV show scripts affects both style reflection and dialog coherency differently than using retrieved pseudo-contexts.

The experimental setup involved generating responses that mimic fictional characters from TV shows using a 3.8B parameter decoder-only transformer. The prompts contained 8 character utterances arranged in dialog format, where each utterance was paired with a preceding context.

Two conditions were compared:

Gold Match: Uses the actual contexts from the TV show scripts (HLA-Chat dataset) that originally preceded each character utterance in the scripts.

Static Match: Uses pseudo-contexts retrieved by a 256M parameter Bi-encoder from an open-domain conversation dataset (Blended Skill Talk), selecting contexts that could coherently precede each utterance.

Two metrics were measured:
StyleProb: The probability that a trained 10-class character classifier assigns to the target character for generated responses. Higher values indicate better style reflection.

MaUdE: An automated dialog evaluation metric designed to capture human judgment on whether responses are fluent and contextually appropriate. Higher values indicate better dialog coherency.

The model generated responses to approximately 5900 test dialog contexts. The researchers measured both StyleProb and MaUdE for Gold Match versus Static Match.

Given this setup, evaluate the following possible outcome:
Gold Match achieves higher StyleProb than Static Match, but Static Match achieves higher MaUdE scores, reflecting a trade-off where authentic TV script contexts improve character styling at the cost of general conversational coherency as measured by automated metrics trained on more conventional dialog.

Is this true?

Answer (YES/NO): NO